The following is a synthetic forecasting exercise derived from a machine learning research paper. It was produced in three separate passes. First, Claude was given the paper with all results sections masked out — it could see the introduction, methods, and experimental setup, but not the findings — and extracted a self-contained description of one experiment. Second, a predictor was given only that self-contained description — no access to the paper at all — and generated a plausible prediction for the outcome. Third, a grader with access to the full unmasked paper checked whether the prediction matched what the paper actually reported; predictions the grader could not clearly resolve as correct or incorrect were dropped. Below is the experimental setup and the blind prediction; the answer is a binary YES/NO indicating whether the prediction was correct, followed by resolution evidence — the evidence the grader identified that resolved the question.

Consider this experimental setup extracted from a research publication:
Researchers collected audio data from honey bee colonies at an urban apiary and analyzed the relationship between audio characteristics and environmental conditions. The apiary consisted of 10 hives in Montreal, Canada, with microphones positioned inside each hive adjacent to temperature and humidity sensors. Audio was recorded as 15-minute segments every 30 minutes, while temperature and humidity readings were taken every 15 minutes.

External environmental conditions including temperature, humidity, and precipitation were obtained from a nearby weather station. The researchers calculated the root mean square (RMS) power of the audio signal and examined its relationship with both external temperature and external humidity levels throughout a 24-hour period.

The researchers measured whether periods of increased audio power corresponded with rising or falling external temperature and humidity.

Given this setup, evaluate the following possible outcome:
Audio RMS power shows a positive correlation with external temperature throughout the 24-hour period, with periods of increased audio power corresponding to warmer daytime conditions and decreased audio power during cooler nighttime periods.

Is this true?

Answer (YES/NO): YES